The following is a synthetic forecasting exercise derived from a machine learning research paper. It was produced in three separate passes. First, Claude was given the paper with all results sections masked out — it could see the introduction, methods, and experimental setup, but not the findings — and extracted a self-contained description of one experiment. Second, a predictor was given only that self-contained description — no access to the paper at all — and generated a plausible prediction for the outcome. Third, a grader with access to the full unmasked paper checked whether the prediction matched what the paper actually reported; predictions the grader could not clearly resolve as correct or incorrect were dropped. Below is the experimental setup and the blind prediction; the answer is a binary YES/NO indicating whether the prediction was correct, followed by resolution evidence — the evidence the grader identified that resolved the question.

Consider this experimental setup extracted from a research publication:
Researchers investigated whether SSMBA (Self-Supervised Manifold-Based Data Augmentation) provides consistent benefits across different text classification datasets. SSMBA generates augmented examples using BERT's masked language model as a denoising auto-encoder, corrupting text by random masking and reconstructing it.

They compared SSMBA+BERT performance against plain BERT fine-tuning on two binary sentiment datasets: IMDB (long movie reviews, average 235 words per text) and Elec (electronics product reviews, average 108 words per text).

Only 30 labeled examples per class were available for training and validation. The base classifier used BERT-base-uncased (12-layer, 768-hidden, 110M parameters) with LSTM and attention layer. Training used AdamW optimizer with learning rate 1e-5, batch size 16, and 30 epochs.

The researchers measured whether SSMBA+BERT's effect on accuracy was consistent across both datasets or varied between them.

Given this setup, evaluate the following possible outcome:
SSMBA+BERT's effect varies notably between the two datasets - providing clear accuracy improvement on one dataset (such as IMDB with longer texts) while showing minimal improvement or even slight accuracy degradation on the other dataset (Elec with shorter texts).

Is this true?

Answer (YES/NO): YES